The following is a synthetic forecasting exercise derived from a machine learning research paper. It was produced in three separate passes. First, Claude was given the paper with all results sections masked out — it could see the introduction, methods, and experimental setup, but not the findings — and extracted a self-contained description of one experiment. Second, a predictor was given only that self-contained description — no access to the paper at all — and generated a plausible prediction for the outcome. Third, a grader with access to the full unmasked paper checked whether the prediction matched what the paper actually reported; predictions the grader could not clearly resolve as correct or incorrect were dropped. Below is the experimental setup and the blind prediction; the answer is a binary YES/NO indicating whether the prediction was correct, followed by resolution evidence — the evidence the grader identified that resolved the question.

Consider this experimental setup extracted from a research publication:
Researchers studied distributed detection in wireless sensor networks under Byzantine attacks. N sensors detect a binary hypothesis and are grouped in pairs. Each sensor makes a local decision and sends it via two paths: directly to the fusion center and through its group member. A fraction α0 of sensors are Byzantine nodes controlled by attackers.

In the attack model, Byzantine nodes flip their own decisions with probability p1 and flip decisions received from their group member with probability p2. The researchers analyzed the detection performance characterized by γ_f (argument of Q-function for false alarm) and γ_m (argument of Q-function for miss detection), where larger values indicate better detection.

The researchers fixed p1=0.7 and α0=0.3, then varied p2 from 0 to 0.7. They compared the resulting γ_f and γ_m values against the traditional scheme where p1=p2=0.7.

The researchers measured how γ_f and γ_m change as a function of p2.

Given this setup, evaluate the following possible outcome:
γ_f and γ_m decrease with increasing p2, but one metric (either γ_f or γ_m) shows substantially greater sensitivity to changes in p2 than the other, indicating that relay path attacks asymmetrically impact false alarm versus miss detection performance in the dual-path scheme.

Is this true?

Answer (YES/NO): NO